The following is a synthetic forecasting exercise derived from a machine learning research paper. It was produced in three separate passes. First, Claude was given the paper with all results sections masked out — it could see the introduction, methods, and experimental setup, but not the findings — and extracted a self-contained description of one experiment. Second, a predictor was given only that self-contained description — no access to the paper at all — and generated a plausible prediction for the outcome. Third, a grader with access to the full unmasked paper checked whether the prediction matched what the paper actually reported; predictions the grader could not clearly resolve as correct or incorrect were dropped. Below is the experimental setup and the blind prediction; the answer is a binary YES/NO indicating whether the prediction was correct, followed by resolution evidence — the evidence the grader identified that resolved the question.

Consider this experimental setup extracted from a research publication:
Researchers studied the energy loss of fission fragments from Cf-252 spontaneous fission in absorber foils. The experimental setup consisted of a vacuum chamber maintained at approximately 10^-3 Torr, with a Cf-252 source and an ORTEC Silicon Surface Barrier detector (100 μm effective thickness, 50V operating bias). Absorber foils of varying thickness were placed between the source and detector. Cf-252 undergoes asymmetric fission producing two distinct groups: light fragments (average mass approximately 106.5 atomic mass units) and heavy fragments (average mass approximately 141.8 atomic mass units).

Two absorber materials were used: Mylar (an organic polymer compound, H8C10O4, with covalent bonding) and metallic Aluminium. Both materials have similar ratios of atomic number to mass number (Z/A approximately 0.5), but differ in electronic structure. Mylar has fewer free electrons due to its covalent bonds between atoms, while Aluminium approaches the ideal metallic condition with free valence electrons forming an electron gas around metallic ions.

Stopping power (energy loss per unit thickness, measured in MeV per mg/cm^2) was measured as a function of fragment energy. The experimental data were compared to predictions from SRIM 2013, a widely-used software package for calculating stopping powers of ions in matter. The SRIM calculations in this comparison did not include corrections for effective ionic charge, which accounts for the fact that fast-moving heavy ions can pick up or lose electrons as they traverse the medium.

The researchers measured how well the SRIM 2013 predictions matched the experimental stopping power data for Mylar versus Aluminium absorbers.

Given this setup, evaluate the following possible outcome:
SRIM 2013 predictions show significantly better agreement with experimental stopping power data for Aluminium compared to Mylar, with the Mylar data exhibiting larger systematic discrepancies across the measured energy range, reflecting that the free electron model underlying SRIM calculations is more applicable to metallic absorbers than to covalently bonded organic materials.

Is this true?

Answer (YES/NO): YES